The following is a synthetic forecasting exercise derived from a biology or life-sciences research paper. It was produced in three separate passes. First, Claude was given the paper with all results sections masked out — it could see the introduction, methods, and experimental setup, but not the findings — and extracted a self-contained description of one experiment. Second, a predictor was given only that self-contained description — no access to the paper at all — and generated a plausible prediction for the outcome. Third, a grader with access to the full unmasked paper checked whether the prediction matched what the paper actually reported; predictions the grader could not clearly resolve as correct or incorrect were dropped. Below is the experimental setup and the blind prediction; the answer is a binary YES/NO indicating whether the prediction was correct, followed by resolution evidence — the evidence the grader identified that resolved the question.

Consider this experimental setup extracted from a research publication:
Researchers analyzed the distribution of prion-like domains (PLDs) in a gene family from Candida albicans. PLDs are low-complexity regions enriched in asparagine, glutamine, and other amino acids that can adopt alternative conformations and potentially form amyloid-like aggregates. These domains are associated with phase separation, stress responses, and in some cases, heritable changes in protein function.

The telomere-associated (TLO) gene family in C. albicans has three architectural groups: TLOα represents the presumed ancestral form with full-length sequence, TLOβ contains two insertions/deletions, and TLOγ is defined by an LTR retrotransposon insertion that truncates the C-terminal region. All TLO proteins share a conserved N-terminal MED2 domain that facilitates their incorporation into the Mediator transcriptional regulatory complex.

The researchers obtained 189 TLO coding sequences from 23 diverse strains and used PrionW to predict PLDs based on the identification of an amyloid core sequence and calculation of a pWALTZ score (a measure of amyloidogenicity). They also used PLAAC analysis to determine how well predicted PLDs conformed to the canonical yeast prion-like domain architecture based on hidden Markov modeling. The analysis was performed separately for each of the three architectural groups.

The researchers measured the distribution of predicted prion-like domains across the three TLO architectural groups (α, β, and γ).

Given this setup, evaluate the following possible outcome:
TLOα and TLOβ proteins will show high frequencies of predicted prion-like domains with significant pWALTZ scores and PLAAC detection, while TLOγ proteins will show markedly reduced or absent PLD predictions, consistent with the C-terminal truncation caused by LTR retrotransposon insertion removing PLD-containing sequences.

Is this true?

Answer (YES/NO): YES